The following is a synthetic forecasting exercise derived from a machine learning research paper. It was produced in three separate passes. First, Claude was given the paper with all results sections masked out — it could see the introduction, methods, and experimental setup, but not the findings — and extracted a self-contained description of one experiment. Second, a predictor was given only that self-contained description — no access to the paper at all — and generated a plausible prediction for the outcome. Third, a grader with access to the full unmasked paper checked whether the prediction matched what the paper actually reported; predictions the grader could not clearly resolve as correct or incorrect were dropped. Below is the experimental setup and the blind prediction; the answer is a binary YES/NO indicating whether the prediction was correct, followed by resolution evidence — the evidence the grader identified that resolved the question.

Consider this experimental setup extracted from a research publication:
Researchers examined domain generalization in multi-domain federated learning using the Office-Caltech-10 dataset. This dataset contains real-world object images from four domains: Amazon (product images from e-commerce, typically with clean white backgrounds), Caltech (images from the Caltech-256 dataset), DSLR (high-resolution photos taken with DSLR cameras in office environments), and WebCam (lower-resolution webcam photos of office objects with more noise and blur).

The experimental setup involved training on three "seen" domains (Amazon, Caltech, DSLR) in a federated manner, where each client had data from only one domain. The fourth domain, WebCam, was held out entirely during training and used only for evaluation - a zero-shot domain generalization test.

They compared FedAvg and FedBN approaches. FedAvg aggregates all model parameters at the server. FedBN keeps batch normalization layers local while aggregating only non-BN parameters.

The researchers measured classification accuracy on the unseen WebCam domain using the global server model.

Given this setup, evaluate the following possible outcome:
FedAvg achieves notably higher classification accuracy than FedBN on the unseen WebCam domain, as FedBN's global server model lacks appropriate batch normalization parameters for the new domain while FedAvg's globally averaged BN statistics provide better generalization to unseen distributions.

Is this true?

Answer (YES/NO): NO